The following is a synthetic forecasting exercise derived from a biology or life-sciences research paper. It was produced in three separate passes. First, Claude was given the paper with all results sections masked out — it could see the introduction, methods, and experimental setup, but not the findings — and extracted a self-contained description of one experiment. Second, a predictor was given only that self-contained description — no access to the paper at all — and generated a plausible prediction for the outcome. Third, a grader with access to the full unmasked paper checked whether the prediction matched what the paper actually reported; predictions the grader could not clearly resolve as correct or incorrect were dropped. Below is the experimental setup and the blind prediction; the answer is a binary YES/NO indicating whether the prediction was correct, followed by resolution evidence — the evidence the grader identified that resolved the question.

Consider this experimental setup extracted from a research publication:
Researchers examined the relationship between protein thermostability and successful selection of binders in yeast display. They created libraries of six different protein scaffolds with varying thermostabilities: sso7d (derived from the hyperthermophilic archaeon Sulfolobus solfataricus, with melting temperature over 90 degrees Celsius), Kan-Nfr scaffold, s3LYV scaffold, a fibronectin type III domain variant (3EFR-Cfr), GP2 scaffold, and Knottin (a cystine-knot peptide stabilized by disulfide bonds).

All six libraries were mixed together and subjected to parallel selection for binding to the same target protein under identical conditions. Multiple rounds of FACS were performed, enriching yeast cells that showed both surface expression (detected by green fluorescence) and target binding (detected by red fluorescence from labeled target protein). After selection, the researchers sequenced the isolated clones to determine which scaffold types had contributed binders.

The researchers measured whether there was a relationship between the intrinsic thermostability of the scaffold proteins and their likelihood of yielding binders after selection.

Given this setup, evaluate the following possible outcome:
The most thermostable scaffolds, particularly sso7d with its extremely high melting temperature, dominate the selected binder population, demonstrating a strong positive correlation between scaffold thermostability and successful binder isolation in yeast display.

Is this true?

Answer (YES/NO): NO